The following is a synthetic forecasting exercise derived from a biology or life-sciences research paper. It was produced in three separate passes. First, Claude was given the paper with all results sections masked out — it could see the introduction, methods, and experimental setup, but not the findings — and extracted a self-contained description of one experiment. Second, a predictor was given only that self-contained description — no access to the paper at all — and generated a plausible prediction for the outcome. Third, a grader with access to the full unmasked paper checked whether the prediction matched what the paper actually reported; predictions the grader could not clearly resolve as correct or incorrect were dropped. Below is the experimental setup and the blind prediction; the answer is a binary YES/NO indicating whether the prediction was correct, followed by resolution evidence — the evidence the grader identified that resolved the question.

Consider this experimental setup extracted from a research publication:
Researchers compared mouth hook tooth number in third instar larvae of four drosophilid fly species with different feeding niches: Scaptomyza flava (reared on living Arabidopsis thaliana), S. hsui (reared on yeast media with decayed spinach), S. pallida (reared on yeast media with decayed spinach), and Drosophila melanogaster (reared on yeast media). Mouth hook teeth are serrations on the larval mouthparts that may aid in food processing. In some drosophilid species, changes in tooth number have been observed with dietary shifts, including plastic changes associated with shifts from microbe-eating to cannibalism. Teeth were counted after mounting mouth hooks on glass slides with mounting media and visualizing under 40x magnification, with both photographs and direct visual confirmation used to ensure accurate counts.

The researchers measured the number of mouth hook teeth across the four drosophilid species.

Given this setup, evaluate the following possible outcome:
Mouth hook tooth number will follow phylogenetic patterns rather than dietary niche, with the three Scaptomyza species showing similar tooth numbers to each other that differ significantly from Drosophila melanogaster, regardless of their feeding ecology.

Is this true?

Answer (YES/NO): NO